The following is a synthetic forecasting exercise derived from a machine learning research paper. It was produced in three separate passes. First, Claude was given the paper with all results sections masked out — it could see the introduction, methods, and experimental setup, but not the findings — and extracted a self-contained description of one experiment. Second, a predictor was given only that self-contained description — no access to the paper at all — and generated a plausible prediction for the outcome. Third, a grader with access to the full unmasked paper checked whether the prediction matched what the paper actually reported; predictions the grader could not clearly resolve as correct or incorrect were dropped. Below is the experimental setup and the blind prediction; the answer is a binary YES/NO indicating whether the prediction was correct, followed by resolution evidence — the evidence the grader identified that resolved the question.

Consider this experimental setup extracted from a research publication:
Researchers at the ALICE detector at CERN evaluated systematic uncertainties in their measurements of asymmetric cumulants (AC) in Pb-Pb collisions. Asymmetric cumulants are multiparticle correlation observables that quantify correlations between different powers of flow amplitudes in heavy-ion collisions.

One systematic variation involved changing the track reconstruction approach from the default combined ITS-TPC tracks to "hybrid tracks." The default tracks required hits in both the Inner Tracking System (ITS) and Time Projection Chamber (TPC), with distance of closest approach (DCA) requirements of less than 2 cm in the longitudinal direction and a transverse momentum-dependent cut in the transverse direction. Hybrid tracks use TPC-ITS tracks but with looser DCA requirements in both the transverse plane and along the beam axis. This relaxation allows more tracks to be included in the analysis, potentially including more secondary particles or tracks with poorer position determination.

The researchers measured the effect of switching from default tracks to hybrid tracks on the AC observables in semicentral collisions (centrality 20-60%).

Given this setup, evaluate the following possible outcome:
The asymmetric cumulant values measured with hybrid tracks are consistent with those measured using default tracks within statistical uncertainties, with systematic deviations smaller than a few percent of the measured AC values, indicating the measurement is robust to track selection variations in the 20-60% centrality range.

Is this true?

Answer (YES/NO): NO